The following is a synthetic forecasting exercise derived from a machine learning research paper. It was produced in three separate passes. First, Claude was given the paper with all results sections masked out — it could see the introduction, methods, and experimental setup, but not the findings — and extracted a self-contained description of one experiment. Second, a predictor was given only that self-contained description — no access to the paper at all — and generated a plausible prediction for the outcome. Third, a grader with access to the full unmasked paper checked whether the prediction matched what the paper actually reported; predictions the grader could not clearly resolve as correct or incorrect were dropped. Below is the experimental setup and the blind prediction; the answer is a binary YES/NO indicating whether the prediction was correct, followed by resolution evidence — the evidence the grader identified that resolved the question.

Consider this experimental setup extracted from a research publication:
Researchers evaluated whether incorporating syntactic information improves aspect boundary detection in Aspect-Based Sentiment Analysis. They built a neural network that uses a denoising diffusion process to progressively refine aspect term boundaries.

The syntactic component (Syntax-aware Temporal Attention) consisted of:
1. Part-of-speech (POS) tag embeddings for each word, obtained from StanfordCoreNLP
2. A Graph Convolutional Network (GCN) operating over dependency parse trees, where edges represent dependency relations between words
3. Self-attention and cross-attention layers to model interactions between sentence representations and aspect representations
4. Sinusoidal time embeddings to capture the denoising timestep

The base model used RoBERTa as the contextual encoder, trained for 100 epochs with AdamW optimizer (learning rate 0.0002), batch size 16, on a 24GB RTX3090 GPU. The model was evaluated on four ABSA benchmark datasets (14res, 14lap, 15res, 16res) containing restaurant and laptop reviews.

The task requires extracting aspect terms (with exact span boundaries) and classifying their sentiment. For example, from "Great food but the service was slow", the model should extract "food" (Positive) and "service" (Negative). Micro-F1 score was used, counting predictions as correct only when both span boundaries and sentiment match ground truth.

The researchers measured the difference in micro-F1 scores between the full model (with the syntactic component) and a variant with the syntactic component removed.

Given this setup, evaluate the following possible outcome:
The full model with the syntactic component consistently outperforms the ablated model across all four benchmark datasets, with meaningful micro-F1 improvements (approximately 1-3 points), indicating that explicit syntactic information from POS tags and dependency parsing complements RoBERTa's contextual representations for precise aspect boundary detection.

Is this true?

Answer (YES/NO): NO